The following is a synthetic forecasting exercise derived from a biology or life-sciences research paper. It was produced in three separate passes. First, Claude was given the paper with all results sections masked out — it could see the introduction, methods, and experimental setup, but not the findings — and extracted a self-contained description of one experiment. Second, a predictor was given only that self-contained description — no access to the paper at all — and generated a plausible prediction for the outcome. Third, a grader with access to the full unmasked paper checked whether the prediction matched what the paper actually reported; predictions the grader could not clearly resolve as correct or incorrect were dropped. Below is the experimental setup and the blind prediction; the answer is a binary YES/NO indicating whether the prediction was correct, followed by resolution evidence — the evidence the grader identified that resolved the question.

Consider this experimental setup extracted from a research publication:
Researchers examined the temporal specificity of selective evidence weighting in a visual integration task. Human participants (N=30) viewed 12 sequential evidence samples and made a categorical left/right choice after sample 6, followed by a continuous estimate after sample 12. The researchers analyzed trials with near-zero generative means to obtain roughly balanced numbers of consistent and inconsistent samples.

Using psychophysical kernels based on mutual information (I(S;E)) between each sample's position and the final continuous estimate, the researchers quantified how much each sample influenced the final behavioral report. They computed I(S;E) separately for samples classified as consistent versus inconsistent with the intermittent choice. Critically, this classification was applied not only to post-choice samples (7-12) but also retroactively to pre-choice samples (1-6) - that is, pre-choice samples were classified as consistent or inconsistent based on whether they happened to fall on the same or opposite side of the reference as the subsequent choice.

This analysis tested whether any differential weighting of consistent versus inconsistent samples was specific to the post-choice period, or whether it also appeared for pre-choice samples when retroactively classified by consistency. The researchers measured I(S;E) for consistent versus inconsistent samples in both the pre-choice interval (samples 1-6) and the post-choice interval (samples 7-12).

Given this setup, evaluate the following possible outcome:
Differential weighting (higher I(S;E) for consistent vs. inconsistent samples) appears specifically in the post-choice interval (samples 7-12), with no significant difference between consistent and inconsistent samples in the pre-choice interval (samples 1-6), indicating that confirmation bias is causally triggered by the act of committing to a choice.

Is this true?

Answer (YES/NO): YES